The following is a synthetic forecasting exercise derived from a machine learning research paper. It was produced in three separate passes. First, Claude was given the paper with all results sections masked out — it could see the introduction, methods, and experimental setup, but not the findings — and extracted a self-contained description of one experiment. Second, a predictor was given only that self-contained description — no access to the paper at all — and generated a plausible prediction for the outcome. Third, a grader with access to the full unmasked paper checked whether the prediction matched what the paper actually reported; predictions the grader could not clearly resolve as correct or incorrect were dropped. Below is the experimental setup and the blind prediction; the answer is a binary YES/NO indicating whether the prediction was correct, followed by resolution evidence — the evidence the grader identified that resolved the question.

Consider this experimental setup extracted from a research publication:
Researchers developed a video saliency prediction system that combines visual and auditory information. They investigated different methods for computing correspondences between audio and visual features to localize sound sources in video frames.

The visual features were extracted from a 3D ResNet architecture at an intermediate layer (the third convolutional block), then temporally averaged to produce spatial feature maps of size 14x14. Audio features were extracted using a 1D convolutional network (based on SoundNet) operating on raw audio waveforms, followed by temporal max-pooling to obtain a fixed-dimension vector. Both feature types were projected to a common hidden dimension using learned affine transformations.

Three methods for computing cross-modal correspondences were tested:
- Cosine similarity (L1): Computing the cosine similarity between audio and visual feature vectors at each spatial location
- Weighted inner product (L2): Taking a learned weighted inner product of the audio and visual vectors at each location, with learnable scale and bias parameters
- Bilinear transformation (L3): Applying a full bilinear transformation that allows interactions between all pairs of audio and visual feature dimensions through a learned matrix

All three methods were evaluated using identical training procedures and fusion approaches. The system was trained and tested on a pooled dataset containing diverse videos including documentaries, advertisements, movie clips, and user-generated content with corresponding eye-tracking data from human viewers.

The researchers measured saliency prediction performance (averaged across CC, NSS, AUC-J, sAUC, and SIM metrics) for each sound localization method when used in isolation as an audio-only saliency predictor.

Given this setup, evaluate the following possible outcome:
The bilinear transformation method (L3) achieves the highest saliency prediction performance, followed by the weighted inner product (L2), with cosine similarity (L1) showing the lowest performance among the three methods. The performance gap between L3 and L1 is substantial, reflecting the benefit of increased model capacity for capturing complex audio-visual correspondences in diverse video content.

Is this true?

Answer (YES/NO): NO